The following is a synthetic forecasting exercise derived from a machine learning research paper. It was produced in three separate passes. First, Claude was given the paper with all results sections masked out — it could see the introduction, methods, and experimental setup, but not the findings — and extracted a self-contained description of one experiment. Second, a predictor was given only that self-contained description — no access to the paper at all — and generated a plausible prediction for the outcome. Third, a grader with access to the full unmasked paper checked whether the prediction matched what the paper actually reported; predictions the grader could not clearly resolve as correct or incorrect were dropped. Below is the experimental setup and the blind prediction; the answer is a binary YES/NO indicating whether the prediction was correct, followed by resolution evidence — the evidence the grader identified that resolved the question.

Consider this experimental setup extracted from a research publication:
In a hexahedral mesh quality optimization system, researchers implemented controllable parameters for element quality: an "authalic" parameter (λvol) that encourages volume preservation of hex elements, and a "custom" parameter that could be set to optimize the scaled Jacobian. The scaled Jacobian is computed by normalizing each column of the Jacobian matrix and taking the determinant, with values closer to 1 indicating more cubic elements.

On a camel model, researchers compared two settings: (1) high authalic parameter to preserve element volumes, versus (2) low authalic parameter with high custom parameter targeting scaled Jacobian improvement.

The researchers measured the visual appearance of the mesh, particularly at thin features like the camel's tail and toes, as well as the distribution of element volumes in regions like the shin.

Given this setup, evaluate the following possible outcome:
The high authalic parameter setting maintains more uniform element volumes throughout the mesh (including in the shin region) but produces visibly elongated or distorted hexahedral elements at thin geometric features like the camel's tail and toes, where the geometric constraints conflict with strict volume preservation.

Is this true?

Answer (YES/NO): NO